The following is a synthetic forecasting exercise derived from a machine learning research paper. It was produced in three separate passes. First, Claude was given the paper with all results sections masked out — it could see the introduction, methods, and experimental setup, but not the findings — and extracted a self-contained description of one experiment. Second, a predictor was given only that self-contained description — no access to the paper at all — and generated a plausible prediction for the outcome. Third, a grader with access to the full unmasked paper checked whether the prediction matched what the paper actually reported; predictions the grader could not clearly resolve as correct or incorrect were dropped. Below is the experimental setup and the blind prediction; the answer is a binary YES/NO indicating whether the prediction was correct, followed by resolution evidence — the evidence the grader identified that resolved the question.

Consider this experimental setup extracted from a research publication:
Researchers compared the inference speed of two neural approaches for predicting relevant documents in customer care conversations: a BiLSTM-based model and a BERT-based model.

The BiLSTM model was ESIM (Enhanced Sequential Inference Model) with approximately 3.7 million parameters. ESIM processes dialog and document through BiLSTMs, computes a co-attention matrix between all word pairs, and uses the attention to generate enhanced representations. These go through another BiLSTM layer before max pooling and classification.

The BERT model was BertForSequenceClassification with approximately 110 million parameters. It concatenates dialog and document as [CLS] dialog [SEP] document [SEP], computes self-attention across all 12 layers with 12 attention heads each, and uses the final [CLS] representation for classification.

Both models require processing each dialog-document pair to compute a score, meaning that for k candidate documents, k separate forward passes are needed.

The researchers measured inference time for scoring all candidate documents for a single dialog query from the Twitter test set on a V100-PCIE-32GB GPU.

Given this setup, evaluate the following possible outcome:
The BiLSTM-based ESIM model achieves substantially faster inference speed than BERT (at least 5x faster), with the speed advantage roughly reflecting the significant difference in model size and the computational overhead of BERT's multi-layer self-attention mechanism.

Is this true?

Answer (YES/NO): NO